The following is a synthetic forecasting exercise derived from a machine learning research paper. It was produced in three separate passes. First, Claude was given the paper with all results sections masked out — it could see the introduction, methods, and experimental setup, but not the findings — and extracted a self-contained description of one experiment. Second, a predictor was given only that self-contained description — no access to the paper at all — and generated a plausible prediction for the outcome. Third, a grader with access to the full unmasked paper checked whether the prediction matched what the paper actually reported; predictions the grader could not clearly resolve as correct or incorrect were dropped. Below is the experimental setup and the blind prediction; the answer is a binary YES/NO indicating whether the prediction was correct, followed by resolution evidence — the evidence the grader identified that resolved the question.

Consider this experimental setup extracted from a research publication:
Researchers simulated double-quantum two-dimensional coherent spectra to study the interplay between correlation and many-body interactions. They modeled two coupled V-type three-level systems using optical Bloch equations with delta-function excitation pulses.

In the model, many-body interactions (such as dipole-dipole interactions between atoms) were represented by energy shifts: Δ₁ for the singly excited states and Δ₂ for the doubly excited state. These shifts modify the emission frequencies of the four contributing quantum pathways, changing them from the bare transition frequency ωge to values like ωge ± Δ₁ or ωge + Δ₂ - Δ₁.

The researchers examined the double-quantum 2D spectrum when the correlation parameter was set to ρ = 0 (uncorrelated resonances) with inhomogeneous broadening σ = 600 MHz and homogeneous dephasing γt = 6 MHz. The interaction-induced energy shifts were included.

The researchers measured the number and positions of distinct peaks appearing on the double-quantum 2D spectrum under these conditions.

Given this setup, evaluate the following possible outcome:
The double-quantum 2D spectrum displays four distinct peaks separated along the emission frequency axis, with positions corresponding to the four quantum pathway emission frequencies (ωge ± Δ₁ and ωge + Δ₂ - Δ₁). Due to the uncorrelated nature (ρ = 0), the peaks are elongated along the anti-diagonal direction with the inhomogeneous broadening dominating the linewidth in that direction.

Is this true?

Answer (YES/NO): NO